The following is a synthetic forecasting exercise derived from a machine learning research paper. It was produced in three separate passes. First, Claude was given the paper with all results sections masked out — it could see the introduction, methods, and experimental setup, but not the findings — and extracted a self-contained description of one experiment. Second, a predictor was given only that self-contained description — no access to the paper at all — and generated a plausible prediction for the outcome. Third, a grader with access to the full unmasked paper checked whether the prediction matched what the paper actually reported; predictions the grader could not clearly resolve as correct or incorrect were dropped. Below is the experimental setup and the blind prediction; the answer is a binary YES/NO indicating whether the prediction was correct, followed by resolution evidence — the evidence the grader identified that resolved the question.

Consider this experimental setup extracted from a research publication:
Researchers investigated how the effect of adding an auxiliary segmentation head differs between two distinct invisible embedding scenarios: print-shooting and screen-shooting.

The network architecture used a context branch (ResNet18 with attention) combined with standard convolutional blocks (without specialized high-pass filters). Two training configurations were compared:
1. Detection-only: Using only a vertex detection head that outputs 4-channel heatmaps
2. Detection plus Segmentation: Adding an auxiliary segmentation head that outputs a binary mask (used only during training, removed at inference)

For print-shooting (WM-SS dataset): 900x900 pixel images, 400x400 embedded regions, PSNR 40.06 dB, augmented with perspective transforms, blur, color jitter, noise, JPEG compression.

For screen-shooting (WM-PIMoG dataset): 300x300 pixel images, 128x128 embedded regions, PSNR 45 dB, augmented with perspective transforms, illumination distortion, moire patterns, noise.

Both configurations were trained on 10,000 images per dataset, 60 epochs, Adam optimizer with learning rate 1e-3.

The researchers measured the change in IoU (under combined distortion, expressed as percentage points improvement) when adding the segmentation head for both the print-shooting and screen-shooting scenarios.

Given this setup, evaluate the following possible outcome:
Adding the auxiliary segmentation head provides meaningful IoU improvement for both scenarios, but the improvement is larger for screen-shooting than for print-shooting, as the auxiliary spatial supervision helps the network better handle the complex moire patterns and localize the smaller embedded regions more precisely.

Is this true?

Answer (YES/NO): NO